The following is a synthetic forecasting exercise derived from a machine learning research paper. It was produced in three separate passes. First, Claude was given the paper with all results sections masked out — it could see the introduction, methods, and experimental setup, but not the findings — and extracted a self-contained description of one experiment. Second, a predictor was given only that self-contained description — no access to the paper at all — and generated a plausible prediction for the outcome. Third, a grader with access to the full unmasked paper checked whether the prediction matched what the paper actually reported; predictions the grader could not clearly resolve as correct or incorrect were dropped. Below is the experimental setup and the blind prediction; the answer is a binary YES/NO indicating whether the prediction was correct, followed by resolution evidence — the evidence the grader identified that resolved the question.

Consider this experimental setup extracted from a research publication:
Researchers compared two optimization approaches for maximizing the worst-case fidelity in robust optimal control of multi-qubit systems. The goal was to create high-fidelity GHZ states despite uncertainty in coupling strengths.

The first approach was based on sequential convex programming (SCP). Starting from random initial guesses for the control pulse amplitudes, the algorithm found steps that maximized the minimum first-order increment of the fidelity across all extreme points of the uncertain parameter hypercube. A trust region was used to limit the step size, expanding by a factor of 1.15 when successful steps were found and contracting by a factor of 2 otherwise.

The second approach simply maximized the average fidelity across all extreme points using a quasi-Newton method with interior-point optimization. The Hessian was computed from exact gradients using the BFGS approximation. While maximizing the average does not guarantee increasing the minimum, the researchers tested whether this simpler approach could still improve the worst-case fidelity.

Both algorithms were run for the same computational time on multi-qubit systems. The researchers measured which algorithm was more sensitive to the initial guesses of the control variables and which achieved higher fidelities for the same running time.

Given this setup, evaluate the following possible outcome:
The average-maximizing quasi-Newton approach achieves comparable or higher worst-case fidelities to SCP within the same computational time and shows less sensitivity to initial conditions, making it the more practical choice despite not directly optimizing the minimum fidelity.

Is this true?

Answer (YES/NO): YES